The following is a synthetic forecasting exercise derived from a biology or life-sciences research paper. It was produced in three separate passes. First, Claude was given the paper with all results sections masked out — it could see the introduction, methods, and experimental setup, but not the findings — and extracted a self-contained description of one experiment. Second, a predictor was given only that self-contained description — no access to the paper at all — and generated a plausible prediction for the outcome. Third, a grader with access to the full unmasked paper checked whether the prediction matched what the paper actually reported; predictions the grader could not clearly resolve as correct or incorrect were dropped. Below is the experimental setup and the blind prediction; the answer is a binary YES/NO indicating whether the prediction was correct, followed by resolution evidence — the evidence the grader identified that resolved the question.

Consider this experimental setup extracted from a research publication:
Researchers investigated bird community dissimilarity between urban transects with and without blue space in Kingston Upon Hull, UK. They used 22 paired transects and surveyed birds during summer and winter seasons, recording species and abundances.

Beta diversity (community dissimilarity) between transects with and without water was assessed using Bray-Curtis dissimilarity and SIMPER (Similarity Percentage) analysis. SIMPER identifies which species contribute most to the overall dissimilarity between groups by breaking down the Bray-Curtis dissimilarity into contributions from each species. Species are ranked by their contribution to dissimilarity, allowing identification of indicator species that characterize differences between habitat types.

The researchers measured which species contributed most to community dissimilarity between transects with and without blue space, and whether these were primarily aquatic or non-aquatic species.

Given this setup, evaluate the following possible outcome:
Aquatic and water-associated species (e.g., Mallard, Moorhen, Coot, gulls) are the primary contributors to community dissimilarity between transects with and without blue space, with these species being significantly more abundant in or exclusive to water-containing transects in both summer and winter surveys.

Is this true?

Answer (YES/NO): YES